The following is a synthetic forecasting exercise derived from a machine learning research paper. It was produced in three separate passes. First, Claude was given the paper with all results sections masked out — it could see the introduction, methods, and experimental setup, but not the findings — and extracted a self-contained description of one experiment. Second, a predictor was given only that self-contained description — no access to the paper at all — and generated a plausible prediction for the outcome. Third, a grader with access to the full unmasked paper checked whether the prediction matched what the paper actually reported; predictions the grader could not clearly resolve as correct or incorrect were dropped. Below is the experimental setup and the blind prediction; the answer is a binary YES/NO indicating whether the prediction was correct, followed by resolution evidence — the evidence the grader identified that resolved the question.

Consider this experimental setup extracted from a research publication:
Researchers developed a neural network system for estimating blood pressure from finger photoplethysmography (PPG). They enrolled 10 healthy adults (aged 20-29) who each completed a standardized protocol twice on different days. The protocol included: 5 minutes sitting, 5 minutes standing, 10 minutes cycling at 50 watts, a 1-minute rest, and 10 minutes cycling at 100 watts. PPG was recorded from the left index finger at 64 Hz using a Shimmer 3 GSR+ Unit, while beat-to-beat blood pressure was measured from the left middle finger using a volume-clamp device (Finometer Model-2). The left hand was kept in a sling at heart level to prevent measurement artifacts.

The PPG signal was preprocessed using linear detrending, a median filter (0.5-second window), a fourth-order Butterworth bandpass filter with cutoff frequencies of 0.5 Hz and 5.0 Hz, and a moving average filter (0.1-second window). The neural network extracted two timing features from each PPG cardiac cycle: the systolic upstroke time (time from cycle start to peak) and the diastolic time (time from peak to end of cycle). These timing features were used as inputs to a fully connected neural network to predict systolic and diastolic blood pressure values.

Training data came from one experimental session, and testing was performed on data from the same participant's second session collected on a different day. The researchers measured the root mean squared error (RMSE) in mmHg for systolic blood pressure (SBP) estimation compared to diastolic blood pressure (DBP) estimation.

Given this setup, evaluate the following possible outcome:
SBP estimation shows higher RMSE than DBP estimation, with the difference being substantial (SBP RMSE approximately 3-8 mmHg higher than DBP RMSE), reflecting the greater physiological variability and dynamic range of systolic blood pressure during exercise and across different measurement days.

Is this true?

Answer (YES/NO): YES